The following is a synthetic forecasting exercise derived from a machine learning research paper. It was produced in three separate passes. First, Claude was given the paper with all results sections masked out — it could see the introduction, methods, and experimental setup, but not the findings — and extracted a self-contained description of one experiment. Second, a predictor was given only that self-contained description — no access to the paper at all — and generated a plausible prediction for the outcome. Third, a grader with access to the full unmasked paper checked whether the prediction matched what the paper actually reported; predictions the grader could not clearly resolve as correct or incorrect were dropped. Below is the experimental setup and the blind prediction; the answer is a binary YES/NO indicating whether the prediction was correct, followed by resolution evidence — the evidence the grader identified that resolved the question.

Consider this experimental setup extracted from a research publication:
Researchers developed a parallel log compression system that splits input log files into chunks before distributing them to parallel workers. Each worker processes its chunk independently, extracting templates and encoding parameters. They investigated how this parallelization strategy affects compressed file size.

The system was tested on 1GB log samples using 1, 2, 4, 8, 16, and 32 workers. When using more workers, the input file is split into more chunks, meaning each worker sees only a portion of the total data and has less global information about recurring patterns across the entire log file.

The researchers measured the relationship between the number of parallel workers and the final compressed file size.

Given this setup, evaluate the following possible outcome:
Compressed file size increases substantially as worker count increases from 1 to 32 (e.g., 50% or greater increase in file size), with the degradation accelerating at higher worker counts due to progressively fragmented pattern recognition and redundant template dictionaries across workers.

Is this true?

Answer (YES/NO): NO